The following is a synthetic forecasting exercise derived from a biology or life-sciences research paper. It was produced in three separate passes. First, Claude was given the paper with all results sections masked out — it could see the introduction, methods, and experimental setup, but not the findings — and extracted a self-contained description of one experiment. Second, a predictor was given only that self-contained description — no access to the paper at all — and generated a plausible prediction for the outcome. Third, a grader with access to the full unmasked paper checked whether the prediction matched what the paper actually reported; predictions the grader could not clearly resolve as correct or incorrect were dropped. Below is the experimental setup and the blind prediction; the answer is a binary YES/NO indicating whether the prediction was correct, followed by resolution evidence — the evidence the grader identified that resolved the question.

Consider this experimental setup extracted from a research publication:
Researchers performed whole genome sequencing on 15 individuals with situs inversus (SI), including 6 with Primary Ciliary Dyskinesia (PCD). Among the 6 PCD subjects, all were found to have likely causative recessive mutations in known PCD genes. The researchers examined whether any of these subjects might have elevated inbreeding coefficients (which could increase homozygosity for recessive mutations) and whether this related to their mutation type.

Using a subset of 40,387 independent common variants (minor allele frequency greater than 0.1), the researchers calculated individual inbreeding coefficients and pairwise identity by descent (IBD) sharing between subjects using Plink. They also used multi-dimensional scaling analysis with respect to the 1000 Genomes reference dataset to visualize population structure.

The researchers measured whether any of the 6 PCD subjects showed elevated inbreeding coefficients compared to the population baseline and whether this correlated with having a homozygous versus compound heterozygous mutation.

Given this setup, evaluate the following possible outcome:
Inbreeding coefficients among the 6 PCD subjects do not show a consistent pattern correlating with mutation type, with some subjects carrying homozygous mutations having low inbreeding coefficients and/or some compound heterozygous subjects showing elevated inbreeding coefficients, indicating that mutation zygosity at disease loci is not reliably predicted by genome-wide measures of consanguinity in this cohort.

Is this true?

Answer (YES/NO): NO